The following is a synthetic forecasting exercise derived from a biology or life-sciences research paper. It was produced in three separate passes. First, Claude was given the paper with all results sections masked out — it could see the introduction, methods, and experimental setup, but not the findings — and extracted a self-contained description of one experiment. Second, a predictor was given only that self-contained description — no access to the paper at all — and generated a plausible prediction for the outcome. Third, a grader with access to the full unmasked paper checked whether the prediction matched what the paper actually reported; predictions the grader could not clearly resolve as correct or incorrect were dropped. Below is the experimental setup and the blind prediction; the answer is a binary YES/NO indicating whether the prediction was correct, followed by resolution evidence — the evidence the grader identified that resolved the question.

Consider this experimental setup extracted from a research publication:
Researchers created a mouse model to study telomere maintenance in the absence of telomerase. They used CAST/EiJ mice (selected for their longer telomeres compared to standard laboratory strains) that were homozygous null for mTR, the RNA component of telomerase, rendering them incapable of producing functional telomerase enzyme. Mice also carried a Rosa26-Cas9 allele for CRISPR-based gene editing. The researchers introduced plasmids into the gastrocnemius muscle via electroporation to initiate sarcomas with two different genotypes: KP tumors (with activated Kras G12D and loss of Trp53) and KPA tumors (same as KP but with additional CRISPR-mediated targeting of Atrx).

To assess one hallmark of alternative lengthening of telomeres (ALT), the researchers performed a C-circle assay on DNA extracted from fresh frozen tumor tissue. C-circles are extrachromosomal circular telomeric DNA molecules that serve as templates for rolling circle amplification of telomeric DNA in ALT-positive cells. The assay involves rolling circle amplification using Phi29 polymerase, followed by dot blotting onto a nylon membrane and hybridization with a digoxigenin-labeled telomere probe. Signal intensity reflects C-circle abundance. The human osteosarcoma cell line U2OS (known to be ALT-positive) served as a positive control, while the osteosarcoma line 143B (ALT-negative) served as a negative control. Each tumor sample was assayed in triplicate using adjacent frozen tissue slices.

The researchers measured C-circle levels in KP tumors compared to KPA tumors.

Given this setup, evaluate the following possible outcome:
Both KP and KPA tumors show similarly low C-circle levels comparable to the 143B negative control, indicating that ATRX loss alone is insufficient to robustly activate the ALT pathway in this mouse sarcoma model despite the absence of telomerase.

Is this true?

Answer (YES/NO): NO